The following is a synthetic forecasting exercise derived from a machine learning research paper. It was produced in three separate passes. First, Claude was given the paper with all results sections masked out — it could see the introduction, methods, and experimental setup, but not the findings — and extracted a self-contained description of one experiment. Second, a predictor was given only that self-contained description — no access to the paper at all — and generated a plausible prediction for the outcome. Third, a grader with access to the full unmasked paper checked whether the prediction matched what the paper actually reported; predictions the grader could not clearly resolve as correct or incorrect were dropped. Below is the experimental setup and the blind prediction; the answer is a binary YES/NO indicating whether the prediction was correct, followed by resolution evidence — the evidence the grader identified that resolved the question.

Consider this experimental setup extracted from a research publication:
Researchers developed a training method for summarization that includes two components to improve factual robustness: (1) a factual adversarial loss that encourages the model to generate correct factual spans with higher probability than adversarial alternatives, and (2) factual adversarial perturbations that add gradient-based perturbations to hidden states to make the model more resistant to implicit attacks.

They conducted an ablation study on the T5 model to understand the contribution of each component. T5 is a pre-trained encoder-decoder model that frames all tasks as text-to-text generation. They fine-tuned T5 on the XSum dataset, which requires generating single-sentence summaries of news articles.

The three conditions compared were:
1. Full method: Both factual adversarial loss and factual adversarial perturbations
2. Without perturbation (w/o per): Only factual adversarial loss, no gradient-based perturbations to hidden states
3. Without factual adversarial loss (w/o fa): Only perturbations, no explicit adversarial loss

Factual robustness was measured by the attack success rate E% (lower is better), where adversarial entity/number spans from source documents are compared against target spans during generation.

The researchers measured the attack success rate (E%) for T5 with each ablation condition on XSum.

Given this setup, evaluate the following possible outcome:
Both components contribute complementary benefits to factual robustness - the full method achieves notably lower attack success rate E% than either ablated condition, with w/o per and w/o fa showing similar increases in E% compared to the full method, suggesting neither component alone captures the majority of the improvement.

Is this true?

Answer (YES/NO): YES